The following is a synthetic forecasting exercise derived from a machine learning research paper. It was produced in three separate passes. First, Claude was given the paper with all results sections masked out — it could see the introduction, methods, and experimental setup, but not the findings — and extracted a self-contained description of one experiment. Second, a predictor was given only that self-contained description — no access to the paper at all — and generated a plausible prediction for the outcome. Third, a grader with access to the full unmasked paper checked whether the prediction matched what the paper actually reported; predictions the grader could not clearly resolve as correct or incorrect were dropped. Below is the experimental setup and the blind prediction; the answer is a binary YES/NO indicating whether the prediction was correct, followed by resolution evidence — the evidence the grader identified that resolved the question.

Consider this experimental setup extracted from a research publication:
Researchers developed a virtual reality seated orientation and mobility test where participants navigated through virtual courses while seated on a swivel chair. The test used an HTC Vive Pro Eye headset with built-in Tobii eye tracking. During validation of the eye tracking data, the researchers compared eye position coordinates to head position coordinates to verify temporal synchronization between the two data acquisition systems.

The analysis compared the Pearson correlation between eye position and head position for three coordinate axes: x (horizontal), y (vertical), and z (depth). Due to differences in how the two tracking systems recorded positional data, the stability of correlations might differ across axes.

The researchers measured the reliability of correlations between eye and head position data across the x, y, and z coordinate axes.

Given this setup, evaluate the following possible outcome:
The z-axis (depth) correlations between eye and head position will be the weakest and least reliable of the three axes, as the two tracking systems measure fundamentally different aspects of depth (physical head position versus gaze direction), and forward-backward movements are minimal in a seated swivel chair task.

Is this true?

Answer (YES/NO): NO